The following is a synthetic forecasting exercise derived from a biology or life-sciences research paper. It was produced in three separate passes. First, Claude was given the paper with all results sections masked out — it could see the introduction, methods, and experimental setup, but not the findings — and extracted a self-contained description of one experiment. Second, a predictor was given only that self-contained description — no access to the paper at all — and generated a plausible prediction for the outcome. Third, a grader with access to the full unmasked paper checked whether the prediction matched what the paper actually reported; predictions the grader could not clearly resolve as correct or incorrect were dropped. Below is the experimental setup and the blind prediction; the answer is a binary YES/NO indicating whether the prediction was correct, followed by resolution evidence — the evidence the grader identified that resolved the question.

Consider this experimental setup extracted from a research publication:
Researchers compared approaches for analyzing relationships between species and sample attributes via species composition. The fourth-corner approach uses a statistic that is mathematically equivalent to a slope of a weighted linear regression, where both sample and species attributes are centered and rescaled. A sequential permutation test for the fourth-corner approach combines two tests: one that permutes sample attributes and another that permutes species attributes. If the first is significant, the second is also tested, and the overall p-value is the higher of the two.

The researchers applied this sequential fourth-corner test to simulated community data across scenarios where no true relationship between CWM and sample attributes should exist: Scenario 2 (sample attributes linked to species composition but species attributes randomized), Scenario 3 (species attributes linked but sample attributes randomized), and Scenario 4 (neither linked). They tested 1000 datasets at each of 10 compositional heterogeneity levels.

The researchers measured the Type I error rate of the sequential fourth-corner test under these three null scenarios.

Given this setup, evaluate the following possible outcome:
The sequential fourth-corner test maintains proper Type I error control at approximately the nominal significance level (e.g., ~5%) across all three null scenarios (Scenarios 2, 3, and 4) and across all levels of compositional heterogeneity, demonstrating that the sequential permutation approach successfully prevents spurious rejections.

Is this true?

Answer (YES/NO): YES